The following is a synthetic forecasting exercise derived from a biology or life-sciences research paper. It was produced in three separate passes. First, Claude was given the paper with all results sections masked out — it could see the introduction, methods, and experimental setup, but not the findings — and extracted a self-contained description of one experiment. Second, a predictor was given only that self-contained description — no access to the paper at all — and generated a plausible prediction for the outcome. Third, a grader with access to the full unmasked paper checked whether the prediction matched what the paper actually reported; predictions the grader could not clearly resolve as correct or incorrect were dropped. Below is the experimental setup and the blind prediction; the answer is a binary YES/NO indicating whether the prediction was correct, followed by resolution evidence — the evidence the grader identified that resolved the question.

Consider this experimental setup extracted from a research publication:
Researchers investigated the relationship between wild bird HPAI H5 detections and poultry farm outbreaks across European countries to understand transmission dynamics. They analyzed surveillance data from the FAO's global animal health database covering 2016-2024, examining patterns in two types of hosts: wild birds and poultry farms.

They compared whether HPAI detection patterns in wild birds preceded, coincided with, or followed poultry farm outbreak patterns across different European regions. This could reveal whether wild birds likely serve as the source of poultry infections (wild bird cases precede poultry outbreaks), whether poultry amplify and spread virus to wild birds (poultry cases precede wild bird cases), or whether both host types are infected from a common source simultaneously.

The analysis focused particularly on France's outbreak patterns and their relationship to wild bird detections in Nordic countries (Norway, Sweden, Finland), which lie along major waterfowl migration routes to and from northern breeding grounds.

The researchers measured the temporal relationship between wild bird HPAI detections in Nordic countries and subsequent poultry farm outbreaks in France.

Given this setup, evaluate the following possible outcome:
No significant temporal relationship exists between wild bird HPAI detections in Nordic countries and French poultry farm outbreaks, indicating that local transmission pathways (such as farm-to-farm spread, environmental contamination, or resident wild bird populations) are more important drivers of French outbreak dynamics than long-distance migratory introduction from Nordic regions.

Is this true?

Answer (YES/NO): NO